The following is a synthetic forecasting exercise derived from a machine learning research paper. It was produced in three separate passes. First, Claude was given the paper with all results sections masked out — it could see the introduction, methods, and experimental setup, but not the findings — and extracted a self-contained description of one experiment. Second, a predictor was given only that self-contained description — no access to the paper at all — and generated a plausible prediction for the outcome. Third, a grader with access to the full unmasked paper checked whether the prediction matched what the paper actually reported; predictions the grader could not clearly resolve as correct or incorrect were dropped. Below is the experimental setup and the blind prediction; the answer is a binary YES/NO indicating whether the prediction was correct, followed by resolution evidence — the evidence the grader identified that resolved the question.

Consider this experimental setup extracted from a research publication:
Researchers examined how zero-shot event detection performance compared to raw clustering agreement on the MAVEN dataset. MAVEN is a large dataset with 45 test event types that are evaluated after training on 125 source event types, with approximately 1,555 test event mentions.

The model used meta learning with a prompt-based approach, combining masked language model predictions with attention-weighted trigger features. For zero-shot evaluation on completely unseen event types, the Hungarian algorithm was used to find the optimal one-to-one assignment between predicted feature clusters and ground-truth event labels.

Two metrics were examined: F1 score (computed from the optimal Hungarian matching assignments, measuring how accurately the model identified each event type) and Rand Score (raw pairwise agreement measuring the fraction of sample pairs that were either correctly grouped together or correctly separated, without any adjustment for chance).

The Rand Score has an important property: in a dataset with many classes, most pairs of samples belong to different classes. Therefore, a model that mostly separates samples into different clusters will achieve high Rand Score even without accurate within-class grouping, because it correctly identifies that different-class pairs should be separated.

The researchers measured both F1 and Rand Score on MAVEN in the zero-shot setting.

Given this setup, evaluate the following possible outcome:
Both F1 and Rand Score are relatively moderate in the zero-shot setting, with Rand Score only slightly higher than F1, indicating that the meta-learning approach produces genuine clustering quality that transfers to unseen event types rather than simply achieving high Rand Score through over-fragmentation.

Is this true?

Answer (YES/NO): NO